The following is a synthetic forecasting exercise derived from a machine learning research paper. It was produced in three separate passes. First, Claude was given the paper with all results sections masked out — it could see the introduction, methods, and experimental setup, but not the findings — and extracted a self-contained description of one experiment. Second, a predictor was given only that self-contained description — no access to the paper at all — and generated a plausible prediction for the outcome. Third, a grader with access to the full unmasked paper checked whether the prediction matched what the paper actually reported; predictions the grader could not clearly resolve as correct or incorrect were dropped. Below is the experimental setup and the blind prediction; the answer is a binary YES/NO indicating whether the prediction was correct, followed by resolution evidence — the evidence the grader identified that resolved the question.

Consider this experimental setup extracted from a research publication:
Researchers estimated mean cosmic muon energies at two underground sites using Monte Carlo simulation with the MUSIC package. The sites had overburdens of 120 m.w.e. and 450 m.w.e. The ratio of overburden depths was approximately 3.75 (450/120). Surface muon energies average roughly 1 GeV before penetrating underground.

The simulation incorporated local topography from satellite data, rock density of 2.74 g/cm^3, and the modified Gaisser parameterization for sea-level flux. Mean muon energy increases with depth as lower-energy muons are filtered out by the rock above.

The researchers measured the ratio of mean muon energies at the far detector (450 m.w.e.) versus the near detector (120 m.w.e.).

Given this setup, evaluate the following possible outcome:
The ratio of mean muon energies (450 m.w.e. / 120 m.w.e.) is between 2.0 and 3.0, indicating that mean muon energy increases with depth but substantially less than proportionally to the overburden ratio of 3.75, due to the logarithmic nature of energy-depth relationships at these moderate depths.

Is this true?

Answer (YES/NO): YES